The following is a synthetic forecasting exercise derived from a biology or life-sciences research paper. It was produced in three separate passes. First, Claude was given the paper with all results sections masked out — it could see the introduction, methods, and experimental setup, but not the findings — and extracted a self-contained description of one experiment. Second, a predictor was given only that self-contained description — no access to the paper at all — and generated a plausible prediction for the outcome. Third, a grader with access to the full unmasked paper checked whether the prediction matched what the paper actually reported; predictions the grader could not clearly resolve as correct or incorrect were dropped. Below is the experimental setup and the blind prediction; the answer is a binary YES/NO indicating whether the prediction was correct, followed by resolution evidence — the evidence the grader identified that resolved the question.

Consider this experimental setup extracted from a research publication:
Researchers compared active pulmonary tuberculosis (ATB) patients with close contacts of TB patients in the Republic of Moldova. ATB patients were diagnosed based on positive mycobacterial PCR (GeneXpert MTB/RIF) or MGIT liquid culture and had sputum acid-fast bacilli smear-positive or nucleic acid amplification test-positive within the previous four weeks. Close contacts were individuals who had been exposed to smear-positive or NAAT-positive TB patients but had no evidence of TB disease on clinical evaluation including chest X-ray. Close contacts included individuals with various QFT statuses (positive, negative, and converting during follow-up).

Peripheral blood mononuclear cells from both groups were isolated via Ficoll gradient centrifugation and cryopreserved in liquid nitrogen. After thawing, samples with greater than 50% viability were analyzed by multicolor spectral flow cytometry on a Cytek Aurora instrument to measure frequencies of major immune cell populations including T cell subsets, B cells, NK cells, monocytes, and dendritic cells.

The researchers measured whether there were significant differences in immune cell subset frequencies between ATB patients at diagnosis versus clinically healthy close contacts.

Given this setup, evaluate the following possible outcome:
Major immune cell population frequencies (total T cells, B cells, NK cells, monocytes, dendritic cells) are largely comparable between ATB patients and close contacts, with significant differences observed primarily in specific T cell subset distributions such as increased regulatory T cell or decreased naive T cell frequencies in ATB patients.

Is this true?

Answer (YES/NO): NO